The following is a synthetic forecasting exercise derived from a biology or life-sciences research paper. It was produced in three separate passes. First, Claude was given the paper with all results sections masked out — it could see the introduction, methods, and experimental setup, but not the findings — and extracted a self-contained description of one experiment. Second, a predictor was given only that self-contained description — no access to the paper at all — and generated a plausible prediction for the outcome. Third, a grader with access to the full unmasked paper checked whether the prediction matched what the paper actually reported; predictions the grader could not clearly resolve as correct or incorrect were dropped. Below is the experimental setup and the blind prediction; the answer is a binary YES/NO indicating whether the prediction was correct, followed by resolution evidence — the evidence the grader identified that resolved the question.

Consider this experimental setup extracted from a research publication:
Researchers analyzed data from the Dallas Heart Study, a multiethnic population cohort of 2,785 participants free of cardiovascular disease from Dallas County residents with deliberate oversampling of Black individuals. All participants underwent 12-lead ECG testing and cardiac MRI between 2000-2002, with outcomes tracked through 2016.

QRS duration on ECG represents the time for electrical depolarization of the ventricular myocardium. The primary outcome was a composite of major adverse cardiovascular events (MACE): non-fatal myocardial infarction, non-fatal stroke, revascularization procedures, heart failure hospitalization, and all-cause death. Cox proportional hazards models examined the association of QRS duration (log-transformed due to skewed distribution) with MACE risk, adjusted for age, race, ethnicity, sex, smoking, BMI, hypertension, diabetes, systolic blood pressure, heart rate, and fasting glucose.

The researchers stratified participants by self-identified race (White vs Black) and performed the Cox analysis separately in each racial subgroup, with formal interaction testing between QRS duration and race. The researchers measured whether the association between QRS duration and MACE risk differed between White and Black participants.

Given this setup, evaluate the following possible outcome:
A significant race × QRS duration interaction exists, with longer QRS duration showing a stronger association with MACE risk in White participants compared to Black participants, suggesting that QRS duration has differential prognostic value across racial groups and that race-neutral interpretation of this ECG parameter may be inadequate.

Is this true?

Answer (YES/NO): NO